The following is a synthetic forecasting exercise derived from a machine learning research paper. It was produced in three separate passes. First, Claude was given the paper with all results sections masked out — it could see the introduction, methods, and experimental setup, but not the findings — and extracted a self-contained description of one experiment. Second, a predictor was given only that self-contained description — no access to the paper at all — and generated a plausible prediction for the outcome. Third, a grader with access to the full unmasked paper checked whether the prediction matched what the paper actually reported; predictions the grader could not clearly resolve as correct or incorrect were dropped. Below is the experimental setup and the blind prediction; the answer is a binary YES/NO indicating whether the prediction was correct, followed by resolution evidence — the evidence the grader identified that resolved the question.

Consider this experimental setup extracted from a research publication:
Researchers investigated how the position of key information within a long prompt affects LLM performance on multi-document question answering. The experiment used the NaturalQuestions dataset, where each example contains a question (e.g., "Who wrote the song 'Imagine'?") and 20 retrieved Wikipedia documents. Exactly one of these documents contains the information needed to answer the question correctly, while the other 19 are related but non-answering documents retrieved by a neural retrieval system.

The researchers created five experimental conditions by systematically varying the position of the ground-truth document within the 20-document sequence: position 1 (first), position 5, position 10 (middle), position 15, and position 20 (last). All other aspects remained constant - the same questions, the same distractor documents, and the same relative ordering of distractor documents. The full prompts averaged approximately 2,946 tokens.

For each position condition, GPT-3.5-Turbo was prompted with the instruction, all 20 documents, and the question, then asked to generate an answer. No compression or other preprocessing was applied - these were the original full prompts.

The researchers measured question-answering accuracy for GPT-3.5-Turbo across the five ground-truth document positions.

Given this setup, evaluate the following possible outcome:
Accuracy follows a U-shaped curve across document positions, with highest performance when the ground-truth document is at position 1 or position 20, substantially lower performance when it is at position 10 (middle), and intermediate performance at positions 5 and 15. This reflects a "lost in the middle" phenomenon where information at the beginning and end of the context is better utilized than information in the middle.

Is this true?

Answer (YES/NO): YES